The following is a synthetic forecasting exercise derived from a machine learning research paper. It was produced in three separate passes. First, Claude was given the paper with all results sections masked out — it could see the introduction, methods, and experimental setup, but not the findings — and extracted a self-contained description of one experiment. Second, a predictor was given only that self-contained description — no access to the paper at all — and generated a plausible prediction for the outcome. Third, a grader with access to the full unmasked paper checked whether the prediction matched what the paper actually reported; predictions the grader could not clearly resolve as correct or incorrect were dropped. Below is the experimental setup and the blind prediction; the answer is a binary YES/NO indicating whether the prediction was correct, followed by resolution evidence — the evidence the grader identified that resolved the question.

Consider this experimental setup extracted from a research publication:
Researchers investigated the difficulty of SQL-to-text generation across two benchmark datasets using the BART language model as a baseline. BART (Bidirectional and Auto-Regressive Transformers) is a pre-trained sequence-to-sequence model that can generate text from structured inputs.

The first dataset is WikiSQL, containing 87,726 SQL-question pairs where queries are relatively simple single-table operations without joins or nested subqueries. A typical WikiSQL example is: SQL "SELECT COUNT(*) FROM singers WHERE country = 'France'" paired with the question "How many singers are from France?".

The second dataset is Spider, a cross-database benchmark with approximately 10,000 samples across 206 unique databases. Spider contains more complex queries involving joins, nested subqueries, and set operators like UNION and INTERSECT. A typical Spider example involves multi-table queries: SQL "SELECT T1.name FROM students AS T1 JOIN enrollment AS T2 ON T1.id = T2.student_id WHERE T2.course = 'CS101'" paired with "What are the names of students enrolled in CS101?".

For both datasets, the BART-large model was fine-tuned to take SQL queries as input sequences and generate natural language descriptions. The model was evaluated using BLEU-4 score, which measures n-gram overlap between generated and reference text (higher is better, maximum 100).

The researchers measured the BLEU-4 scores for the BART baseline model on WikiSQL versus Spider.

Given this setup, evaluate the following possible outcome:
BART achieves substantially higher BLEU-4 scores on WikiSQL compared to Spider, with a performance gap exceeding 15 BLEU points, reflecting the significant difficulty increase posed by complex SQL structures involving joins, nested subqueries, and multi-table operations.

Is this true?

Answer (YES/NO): YES